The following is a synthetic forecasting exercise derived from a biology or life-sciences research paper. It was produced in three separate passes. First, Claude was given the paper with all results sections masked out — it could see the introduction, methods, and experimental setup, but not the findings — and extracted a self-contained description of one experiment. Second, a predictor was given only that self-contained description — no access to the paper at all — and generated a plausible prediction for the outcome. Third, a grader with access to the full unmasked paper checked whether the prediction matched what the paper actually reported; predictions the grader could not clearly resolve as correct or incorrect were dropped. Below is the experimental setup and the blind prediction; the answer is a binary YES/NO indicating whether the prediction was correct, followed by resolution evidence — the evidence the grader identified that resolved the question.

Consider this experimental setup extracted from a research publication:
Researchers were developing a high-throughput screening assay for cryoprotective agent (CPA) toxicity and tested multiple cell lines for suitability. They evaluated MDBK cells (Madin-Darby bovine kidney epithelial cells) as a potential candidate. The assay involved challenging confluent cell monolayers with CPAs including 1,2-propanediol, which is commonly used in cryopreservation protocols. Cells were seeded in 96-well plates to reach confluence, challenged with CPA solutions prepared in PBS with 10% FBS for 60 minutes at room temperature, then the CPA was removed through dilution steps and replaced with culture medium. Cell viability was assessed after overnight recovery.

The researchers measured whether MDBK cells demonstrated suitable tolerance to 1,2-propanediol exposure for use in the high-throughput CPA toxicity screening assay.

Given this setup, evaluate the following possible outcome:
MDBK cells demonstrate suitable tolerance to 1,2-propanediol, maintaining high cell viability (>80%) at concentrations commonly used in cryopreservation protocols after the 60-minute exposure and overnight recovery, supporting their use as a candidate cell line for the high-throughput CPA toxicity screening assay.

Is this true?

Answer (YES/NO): NO